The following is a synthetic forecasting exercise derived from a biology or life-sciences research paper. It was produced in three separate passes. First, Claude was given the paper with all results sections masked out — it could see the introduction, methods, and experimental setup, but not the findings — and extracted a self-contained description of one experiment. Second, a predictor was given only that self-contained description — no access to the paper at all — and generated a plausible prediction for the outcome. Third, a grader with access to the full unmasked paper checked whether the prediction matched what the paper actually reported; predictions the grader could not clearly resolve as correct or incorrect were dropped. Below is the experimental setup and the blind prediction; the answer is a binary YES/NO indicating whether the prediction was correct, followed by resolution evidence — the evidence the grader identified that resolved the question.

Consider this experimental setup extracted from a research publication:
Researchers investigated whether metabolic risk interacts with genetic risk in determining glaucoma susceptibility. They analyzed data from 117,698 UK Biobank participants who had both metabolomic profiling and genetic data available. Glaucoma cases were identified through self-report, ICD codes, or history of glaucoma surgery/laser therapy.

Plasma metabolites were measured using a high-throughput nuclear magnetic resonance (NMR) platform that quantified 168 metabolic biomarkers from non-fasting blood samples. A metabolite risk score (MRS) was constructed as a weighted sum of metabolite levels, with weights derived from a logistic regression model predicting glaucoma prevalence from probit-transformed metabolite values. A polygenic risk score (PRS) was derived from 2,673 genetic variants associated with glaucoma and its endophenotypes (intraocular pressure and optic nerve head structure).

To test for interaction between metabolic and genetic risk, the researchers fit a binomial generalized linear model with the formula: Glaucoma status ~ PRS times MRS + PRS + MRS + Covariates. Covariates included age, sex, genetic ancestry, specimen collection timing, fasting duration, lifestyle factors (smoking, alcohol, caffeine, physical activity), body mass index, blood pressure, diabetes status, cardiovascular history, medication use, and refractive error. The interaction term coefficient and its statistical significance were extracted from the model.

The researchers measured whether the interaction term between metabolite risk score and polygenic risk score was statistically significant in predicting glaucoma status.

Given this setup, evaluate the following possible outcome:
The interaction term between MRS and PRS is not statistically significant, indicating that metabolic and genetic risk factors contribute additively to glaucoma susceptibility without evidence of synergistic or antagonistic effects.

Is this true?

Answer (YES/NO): NO